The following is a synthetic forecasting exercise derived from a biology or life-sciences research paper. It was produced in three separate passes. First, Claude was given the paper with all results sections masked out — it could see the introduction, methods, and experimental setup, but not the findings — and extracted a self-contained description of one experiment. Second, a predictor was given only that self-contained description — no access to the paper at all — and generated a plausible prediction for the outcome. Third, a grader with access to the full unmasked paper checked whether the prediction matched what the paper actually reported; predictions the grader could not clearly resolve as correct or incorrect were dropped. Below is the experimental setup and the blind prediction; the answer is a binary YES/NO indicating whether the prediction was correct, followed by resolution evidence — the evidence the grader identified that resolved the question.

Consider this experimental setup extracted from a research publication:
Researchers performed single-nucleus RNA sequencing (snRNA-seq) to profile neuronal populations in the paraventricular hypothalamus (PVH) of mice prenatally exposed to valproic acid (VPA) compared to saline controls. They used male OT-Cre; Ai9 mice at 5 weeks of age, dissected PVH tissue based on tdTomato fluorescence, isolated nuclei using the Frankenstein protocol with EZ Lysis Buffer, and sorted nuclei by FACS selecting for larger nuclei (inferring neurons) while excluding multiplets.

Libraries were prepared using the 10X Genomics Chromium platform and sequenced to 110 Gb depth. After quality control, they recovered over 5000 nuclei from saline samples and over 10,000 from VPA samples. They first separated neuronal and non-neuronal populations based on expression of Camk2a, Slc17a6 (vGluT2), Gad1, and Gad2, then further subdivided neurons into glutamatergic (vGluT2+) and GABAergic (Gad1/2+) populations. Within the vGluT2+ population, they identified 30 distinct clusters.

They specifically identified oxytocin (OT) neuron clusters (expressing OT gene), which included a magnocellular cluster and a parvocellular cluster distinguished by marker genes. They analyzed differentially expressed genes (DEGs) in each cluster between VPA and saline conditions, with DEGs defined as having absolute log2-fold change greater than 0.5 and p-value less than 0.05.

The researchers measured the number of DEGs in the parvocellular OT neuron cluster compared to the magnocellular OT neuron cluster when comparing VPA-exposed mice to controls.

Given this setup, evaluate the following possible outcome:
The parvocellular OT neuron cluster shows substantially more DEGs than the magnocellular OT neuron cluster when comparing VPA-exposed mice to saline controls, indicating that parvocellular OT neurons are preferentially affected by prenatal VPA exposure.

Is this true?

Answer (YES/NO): NO